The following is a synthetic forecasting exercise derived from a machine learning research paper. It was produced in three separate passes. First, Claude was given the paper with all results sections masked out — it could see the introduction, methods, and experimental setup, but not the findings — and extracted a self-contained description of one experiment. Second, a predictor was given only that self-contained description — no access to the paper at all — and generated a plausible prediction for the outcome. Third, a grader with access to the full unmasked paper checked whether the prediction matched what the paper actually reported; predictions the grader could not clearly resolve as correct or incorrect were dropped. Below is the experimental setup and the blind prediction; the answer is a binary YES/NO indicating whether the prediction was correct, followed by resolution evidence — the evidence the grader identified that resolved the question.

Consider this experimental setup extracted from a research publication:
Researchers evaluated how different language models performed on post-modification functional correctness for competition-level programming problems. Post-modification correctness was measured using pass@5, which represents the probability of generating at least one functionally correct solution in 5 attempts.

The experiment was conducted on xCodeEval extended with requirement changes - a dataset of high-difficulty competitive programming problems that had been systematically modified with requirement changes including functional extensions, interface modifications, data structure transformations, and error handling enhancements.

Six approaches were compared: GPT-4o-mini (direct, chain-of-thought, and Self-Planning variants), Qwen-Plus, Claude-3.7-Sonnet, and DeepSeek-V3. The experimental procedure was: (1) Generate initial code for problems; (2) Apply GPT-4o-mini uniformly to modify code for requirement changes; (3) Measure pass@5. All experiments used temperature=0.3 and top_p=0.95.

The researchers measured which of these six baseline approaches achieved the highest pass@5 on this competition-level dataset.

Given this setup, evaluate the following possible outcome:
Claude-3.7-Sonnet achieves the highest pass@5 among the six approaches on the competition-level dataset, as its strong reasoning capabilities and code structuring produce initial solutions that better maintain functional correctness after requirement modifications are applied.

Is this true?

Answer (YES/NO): NO